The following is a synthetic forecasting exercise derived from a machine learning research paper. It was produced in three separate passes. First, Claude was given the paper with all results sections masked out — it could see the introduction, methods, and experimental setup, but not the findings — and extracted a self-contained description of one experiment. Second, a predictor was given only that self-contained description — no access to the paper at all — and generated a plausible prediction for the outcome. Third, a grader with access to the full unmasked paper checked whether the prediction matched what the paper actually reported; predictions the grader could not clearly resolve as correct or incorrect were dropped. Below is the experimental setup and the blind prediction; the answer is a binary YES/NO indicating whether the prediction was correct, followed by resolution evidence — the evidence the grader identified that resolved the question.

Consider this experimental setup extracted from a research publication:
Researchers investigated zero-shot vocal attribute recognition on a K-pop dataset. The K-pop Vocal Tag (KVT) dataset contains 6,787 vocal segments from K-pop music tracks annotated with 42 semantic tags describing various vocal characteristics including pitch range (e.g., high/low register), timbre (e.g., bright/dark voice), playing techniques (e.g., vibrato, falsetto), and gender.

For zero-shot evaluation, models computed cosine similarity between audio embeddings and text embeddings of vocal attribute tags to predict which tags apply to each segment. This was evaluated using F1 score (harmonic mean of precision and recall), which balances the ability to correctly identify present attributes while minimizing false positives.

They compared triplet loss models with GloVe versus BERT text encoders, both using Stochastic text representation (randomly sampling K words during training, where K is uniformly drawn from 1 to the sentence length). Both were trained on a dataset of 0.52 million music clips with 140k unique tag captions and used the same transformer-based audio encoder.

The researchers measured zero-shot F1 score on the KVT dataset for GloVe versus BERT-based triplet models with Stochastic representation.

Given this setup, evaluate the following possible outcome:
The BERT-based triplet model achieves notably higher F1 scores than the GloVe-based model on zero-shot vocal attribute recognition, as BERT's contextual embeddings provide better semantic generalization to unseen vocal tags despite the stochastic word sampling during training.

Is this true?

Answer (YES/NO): NO